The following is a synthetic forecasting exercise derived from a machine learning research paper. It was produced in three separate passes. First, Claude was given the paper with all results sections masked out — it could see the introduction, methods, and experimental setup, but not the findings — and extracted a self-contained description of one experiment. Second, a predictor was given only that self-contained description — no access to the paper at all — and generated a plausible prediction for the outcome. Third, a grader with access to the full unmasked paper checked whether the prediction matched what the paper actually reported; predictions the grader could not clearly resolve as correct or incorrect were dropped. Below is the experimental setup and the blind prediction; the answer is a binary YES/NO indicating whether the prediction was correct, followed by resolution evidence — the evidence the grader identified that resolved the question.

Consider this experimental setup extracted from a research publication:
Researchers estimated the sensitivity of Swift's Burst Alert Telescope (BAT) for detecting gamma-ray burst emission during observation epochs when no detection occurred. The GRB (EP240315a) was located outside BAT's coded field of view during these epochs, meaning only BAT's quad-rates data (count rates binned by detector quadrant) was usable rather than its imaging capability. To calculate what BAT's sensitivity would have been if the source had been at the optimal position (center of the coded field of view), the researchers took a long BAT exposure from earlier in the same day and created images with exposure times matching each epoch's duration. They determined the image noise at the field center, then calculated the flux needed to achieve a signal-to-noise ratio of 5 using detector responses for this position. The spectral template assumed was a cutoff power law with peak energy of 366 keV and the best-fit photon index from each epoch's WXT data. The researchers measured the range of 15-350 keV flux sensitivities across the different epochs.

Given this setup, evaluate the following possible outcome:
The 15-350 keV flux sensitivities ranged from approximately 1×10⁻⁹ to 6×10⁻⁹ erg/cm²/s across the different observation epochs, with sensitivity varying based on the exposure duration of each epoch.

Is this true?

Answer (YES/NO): NO